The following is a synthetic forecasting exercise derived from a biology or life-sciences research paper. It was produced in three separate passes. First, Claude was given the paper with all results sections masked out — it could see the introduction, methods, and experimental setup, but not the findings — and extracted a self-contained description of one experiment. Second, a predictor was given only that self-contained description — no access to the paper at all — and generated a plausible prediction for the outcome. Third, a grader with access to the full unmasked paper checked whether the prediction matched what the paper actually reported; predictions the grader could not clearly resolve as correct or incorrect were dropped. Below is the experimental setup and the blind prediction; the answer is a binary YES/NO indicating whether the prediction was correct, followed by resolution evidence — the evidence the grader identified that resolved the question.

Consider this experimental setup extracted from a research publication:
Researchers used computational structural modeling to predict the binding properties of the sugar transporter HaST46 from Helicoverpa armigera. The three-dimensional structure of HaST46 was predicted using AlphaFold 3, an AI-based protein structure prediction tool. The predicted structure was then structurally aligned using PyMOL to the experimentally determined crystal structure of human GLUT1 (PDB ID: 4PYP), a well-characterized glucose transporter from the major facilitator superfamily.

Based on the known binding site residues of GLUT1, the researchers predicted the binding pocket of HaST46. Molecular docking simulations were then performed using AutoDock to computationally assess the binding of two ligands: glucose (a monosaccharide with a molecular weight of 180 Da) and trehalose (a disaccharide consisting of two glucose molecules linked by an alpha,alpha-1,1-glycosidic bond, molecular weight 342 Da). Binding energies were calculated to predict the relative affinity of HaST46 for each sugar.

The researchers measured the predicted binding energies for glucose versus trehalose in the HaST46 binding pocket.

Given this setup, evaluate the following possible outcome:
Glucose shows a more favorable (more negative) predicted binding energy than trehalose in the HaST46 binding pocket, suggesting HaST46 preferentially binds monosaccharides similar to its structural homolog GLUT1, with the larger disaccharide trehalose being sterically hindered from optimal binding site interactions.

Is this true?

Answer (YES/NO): NO